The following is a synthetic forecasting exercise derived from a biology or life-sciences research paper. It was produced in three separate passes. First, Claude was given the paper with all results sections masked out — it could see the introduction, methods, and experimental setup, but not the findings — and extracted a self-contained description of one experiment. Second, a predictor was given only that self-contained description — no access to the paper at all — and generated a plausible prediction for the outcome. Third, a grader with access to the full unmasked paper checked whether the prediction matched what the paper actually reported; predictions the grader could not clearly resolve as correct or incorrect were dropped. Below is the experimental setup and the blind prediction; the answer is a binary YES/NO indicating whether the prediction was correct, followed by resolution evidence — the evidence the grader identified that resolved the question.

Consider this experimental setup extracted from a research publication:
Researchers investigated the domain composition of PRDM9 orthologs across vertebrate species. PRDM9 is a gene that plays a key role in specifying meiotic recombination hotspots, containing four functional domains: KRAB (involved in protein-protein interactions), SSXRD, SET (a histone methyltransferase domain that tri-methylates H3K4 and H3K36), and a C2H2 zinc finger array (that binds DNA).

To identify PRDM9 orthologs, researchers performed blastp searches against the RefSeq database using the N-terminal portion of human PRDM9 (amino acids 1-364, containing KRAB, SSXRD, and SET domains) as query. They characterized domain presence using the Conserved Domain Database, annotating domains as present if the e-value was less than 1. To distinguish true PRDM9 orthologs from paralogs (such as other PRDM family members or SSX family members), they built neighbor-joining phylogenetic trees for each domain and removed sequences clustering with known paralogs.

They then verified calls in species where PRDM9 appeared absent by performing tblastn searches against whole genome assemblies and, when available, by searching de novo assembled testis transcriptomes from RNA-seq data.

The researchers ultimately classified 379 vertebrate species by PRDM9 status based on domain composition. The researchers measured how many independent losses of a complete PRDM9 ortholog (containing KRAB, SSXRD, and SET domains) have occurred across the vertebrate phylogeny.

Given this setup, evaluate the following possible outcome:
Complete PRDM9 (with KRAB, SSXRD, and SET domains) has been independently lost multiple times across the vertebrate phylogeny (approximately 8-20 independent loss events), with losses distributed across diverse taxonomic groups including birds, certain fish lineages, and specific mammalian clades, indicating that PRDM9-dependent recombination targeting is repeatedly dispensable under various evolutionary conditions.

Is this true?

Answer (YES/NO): YES